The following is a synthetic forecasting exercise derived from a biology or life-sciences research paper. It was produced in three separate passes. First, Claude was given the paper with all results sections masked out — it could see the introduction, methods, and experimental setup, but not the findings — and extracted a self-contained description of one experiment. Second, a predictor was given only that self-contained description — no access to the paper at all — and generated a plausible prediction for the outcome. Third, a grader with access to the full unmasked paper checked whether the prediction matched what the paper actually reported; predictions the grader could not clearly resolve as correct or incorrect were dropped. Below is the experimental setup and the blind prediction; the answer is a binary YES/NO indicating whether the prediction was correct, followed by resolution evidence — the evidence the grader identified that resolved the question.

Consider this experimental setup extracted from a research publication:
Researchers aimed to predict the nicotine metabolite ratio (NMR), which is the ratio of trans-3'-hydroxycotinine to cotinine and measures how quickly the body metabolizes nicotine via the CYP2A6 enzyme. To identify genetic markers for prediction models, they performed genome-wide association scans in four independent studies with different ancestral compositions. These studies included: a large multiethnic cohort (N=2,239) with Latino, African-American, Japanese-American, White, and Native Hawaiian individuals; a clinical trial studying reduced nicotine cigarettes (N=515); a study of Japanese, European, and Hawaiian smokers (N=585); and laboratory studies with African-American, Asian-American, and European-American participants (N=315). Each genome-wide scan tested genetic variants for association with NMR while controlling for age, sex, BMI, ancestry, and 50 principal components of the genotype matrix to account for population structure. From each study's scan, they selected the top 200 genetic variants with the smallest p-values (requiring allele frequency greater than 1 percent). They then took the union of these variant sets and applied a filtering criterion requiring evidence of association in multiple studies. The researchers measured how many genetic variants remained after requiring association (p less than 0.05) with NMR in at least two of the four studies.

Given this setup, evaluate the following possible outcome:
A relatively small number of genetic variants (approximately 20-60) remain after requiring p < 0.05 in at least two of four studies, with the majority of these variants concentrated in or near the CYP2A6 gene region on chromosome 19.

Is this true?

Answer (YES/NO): NO